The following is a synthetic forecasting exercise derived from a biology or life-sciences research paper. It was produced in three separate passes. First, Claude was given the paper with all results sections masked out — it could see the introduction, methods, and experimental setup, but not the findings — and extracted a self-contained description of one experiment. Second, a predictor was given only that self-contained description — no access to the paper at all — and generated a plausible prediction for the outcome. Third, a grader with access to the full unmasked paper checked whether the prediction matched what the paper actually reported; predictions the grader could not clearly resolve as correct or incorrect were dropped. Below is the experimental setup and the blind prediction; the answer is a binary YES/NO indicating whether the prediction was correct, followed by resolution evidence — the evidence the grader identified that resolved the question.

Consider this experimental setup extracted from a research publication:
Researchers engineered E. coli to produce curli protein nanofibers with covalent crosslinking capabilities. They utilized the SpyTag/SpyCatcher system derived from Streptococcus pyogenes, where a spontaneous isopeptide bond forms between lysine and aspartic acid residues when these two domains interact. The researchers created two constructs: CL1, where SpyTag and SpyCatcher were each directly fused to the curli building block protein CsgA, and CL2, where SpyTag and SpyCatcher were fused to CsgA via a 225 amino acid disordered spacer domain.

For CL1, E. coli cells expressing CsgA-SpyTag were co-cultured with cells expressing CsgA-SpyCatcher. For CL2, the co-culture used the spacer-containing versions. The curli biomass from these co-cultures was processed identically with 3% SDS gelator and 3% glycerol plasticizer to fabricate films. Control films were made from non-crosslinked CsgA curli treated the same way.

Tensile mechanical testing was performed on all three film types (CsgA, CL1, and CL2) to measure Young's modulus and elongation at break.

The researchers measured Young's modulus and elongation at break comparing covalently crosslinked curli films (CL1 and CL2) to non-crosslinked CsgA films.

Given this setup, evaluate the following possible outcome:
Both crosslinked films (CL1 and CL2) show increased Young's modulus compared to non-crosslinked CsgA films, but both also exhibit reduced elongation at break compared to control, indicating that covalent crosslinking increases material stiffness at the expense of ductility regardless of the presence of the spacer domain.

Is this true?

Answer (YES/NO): YES